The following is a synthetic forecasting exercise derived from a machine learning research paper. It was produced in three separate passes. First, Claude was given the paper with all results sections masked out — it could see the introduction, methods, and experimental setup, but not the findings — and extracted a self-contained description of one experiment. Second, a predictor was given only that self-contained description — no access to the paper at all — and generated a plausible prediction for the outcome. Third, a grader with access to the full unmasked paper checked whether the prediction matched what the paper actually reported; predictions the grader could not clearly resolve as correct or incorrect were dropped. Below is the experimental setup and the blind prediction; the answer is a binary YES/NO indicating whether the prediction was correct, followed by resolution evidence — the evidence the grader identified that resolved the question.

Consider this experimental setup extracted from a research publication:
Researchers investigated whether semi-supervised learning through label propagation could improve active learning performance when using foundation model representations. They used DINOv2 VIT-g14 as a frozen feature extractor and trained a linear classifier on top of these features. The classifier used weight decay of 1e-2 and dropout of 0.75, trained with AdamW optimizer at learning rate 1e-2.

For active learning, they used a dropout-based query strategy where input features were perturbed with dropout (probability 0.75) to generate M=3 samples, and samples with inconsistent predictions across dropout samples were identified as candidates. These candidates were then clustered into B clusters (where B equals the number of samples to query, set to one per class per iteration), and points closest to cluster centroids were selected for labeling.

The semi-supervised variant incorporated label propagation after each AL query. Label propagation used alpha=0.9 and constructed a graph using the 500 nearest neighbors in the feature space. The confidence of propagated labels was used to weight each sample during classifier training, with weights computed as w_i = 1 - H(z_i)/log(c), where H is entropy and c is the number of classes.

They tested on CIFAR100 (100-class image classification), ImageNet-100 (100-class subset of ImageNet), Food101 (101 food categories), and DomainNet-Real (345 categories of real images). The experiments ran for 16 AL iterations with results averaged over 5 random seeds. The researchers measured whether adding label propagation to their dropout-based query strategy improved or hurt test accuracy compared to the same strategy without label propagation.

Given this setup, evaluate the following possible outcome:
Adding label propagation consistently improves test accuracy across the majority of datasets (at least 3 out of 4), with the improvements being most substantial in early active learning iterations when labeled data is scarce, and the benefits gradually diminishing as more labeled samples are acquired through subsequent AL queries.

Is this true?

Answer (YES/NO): NO